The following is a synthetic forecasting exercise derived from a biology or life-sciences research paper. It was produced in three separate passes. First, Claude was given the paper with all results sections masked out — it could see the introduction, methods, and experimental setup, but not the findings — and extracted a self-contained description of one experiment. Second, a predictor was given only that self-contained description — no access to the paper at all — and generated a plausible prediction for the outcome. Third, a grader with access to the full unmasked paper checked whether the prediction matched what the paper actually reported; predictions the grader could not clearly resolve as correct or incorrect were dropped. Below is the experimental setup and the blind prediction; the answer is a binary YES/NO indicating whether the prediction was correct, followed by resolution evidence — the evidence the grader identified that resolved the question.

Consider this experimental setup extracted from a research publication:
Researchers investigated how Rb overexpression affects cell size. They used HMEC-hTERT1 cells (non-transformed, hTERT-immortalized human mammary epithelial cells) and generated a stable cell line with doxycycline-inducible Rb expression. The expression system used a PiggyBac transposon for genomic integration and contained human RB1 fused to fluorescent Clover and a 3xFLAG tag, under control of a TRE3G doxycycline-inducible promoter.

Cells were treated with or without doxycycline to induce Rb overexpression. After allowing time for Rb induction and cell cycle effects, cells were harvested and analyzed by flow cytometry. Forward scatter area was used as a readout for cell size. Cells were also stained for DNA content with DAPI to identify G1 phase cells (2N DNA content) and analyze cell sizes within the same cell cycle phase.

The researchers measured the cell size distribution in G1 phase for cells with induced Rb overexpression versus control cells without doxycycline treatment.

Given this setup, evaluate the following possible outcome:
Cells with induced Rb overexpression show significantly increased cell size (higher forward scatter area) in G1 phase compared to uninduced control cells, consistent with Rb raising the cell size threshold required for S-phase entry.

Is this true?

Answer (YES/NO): YES